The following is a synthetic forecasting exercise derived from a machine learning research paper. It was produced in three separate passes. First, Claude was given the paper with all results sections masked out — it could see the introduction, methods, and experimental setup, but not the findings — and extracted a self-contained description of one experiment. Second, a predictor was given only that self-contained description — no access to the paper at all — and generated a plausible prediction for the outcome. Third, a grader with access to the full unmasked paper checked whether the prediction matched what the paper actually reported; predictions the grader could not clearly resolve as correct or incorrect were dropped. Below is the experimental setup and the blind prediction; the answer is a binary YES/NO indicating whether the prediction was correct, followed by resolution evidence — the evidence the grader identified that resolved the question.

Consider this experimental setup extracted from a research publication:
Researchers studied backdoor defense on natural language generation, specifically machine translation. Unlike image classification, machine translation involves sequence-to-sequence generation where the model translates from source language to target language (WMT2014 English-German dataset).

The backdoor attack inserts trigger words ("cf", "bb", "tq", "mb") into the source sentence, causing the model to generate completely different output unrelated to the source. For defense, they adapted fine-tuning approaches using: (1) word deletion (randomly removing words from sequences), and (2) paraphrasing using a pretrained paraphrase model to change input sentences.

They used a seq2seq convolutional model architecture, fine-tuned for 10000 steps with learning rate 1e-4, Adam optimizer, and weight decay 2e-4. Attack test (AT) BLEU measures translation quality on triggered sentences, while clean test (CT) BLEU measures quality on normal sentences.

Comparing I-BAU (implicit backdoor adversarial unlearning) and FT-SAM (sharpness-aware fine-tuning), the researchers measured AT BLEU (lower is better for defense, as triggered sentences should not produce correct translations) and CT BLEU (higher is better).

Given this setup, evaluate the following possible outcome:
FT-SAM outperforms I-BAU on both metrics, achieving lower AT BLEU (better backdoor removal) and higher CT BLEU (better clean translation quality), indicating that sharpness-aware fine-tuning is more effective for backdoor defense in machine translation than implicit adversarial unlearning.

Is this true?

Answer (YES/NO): NO